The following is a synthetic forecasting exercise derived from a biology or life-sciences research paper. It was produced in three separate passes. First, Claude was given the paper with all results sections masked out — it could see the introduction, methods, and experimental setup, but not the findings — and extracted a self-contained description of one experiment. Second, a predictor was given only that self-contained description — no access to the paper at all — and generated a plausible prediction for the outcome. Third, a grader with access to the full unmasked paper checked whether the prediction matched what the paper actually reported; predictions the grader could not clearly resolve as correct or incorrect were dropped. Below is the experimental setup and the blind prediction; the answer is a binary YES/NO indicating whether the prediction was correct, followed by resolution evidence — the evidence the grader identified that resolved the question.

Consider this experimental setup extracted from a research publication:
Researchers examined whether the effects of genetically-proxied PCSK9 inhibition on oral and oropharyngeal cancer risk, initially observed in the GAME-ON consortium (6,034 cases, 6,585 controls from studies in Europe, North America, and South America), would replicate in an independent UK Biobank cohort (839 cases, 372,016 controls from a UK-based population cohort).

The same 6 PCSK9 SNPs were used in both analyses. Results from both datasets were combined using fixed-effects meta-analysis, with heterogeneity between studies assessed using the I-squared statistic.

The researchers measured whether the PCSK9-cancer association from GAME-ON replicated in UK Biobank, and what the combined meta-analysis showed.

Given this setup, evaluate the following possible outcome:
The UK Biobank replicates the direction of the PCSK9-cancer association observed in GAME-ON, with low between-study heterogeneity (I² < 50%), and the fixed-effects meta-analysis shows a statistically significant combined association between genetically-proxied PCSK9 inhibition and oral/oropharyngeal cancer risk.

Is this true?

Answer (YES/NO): YES